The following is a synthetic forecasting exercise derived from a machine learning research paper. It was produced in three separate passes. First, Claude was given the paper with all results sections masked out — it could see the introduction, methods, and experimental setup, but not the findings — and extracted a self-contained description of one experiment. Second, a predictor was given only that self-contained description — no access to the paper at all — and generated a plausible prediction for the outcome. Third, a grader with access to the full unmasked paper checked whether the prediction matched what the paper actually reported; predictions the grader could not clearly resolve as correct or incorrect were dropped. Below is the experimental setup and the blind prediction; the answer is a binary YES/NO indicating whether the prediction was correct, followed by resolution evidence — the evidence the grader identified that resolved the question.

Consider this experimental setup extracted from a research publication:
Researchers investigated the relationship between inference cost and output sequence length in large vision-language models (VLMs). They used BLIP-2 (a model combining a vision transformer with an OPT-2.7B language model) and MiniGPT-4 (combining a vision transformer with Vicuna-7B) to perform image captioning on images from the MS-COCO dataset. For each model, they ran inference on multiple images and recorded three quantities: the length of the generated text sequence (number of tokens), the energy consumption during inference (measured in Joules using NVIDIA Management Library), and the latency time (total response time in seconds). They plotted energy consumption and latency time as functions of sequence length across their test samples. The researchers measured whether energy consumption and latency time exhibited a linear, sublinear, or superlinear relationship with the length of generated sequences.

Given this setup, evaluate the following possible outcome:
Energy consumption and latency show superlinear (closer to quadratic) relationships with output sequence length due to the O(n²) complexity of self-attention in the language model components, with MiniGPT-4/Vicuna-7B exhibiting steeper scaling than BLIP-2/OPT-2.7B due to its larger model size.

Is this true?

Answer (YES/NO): NO